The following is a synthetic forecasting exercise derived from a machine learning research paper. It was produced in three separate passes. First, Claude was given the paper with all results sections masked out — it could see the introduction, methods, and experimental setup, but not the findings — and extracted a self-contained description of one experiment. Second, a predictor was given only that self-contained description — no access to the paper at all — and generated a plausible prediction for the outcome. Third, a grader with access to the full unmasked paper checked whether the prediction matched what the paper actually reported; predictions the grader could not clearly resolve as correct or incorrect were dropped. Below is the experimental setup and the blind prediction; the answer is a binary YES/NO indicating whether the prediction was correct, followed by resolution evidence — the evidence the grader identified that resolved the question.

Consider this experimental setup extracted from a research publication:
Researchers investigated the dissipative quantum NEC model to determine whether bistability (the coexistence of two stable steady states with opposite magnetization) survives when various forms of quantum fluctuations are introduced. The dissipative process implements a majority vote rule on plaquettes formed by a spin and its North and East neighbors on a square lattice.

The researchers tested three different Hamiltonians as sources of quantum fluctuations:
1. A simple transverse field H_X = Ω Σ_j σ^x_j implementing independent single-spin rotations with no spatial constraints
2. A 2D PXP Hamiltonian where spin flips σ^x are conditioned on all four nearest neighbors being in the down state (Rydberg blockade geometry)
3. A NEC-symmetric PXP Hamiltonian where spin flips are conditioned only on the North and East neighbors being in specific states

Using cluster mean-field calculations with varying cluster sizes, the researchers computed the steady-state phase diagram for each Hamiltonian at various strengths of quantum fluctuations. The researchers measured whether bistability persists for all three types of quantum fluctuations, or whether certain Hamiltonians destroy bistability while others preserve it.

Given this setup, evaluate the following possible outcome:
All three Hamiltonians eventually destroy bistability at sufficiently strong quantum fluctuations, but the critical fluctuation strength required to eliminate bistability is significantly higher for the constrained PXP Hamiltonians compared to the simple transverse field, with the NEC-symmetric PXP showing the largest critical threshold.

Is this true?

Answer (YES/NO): NO